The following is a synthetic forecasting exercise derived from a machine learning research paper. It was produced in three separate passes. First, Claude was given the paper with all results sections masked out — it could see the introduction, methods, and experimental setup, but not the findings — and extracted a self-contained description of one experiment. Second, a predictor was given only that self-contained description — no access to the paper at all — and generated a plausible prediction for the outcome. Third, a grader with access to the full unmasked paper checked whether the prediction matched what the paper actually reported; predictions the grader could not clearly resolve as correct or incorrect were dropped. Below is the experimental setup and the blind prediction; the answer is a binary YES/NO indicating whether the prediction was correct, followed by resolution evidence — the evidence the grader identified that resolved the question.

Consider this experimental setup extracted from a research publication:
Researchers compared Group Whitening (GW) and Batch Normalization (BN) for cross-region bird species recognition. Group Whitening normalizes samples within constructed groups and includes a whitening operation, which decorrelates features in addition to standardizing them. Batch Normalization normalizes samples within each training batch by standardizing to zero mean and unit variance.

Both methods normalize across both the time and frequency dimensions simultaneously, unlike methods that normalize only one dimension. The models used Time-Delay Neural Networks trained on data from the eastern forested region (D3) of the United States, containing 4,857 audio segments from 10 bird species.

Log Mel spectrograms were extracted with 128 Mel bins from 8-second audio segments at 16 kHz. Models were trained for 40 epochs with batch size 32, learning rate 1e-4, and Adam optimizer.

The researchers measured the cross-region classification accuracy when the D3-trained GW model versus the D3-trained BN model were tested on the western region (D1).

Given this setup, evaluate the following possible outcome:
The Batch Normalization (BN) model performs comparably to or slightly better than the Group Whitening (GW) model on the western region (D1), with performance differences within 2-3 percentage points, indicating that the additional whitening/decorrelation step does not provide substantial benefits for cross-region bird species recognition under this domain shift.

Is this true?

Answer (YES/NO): NO